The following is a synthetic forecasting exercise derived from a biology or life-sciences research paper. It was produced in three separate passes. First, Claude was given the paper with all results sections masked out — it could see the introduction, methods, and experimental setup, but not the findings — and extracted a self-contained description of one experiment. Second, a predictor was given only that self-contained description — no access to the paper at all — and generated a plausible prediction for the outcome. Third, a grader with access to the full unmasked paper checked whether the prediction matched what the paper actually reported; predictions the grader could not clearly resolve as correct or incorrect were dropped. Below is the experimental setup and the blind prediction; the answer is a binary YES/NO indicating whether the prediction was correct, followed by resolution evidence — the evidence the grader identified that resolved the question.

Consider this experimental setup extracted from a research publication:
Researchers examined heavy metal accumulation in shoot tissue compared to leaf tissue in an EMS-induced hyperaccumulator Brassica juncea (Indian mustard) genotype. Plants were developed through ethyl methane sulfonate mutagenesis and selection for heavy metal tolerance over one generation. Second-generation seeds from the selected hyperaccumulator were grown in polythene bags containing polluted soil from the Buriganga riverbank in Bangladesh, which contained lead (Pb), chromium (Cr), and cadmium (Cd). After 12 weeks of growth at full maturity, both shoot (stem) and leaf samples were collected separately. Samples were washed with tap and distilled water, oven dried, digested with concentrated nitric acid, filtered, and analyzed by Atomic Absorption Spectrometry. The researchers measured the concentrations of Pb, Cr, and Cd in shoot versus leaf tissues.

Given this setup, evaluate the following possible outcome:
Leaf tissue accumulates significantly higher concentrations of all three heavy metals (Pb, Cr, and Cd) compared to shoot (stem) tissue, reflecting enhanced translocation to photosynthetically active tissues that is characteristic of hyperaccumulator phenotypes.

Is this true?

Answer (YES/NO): NO